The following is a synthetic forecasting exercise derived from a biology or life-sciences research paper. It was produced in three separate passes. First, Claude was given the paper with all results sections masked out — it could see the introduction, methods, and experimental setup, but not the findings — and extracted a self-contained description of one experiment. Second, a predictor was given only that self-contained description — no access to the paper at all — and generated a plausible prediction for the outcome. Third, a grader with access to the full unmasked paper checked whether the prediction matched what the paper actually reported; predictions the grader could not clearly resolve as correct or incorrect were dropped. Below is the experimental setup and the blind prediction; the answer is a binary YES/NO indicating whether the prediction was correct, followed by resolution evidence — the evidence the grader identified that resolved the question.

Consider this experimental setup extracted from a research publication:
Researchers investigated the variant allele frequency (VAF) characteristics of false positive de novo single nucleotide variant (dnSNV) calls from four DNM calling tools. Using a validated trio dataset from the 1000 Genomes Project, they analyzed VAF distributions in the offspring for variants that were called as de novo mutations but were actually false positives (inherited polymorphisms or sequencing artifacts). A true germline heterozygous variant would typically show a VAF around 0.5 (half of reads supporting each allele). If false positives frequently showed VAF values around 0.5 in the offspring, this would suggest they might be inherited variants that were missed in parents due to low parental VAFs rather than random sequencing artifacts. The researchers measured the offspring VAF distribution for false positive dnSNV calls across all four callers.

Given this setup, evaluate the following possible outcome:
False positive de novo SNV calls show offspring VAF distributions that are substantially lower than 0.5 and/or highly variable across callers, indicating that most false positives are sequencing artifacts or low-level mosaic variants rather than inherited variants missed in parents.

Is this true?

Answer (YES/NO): NO